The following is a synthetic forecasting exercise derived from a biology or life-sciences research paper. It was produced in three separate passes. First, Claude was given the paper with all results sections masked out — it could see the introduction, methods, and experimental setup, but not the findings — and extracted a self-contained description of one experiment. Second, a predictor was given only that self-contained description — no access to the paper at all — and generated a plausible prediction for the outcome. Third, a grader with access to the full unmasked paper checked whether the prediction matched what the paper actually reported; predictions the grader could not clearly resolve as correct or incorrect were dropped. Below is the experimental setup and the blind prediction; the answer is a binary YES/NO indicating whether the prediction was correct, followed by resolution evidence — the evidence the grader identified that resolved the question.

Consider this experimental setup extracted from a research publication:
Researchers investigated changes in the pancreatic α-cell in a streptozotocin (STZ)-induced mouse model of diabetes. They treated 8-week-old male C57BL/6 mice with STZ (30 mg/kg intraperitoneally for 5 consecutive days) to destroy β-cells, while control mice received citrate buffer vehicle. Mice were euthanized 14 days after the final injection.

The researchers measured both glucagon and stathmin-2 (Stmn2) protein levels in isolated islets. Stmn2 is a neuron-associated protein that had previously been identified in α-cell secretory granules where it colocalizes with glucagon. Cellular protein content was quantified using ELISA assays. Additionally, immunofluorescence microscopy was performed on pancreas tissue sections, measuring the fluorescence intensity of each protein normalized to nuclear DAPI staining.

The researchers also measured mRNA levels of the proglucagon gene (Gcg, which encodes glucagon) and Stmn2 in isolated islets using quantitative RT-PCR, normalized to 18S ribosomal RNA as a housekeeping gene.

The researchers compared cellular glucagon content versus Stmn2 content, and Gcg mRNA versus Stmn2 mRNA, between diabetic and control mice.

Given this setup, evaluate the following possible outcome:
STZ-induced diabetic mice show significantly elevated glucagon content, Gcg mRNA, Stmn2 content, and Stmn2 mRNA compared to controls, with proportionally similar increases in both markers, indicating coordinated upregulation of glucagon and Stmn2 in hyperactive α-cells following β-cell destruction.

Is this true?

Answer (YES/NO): NO